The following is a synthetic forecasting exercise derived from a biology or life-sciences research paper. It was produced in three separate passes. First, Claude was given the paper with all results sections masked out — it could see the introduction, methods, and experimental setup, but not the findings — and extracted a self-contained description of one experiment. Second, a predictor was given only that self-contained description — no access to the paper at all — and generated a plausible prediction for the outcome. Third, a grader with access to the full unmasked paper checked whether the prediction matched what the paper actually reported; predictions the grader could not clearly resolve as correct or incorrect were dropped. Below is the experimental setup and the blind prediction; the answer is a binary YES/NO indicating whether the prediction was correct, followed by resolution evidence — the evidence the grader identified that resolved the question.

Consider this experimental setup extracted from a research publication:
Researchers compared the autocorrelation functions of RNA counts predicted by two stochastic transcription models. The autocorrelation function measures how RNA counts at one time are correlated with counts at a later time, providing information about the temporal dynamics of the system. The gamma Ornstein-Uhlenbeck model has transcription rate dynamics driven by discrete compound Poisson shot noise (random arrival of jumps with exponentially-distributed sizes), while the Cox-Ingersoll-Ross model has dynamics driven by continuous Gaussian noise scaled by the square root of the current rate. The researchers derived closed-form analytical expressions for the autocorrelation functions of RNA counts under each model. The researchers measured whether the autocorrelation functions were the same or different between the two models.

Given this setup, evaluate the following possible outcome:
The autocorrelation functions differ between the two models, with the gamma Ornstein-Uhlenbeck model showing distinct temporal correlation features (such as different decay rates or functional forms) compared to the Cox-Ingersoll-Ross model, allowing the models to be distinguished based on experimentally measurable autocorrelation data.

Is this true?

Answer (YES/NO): NO